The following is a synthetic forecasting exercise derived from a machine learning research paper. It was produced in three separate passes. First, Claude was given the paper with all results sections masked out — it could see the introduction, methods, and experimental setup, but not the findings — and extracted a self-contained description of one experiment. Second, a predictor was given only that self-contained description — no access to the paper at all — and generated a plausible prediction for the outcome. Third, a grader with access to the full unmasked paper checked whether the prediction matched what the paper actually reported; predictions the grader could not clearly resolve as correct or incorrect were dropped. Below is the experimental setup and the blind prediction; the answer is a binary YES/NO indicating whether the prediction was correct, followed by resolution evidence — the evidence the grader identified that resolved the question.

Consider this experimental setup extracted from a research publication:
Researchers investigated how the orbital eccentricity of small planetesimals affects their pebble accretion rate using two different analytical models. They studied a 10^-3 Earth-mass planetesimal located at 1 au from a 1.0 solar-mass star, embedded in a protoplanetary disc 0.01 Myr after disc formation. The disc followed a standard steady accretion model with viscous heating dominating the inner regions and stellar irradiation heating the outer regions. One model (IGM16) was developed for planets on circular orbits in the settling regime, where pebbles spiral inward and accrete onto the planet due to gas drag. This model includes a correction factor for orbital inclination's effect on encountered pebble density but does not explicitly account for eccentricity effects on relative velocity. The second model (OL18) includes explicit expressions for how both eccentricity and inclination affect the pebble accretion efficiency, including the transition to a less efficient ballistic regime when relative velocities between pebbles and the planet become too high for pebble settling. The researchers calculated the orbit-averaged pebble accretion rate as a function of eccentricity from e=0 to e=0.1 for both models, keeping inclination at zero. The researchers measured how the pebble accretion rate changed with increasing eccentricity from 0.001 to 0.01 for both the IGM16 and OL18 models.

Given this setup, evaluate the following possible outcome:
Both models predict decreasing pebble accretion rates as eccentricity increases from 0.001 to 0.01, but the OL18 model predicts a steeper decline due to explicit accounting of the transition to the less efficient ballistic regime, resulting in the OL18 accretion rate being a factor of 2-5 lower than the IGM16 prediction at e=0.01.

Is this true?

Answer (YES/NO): NO